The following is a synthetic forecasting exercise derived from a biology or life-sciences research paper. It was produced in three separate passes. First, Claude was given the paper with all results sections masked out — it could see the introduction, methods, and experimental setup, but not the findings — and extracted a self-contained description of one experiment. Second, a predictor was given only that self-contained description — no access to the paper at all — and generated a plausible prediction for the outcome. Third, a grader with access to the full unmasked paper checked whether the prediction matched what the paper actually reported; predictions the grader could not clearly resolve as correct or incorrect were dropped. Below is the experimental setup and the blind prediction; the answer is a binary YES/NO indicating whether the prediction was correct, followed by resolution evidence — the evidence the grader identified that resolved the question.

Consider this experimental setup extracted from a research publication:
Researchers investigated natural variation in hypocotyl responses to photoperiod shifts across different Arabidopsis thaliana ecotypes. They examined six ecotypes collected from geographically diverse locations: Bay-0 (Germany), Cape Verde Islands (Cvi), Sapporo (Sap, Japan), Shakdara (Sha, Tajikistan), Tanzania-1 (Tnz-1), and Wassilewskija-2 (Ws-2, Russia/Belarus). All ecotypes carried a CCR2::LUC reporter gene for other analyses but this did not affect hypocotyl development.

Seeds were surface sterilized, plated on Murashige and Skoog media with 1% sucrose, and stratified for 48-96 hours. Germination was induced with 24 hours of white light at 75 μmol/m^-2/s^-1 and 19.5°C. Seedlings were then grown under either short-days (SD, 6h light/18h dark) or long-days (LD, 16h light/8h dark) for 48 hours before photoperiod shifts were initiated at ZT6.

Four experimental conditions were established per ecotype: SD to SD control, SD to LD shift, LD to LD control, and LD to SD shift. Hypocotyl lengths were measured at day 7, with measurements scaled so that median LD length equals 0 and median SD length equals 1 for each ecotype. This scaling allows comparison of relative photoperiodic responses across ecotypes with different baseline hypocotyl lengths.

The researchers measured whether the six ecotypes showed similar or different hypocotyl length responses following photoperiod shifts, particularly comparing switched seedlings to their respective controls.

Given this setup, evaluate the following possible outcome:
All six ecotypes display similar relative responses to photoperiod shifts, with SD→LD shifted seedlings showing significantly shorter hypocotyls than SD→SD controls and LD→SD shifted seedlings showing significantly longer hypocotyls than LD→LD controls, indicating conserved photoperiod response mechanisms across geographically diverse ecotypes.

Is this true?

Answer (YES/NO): NO